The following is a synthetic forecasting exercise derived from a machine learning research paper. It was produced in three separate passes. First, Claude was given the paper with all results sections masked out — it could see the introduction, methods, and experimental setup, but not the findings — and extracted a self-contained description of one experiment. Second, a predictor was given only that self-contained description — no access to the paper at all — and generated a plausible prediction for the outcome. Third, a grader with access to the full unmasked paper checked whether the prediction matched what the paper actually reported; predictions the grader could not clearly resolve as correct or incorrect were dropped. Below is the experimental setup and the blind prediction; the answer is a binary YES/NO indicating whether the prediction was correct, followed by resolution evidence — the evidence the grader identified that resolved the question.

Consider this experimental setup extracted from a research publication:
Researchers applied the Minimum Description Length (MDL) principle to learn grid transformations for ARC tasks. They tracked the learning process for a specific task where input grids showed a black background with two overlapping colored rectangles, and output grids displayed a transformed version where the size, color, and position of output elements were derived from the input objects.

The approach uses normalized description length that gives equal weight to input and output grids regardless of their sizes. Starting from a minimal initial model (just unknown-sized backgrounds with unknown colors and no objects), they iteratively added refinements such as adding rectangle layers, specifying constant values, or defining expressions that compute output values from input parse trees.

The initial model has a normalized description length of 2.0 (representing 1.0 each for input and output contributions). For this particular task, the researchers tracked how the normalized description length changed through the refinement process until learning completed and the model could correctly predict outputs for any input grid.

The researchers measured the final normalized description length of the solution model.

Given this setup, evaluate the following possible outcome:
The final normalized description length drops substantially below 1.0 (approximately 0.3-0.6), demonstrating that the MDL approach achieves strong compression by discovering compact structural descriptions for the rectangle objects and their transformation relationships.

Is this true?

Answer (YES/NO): NO